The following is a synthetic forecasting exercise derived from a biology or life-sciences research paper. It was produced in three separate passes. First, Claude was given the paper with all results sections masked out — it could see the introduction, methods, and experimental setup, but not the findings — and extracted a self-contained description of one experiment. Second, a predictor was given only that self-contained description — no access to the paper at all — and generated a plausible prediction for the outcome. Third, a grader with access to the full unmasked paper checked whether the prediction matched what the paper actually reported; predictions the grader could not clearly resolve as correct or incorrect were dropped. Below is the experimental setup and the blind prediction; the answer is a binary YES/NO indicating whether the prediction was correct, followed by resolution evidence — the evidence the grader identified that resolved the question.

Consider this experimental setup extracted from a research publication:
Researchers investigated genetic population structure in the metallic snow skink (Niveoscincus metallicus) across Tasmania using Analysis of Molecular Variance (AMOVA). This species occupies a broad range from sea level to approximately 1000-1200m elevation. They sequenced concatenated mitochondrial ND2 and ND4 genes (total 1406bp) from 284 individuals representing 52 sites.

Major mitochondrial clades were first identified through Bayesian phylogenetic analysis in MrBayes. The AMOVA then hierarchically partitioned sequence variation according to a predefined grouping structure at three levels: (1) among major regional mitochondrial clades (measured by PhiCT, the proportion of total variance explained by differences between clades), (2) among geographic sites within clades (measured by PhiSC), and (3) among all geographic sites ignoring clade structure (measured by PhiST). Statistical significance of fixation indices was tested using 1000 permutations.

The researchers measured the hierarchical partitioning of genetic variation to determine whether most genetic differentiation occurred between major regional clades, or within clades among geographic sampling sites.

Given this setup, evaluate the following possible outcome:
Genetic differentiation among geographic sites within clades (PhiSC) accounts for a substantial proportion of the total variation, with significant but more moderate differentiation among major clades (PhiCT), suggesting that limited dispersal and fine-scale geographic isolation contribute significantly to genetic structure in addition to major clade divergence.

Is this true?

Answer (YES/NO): NO